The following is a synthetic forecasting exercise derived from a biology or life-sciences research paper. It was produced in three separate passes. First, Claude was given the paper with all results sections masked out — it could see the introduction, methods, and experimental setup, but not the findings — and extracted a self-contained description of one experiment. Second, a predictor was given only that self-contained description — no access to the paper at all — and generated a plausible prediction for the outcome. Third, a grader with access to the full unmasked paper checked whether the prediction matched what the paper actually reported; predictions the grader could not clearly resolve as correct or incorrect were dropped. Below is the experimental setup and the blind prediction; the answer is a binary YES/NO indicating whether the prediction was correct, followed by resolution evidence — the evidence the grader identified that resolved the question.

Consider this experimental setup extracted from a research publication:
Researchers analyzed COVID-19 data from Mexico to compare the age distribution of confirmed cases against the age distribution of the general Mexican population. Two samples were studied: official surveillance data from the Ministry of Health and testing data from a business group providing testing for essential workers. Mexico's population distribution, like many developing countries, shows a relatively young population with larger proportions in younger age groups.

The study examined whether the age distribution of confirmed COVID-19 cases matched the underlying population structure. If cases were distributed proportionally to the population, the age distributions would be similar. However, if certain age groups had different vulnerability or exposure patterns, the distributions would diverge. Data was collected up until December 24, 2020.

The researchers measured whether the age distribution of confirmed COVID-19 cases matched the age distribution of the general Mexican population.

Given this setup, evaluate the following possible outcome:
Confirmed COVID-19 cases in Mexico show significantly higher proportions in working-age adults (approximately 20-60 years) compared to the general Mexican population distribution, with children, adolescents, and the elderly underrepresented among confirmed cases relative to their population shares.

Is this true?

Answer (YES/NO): NO